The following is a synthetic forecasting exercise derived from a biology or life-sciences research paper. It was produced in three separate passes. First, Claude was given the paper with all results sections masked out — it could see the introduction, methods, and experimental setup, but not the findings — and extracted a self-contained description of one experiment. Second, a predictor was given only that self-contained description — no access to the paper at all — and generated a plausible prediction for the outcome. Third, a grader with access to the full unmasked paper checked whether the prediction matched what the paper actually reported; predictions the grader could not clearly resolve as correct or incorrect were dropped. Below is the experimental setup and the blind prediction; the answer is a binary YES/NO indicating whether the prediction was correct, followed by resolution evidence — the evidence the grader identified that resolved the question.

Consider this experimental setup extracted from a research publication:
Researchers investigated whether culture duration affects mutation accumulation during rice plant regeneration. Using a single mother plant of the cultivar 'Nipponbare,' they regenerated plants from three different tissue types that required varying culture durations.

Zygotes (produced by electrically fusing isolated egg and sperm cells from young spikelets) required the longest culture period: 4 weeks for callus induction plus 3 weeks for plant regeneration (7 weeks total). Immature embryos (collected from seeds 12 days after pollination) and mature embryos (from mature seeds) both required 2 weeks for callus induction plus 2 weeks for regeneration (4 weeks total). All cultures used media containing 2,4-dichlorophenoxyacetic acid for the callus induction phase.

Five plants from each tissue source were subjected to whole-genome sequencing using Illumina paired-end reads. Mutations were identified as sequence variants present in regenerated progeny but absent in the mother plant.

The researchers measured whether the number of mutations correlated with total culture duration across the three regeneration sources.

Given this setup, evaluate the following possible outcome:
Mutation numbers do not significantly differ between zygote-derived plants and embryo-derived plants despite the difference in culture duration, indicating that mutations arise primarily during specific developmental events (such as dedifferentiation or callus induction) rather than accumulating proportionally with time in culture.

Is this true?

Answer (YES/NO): NO